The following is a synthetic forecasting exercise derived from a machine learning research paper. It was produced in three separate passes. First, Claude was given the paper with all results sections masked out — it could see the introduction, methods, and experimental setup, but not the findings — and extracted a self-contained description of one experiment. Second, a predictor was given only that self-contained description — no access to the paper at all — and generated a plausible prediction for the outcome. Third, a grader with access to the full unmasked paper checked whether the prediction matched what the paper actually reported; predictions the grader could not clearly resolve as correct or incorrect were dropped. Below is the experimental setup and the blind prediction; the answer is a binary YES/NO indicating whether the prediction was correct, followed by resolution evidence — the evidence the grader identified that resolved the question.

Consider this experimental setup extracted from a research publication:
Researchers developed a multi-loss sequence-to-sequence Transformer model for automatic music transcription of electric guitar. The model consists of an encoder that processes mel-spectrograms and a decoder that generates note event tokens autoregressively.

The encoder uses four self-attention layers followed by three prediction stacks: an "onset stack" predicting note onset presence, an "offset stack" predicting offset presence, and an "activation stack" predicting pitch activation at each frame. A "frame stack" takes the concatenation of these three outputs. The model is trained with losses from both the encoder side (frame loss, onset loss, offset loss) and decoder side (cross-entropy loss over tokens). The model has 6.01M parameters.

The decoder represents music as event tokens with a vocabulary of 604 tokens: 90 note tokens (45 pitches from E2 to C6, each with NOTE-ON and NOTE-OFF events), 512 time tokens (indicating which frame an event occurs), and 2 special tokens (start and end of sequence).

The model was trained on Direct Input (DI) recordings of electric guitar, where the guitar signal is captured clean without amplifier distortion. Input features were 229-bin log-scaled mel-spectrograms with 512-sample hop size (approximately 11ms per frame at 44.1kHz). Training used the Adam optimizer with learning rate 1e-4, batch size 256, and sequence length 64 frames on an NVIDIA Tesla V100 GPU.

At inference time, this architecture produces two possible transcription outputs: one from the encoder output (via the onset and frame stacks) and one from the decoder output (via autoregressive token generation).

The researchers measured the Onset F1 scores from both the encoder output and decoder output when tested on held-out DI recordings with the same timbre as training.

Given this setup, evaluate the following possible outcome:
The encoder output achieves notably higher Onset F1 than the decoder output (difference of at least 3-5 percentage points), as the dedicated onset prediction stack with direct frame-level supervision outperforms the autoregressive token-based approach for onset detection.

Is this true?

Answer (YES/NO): YES